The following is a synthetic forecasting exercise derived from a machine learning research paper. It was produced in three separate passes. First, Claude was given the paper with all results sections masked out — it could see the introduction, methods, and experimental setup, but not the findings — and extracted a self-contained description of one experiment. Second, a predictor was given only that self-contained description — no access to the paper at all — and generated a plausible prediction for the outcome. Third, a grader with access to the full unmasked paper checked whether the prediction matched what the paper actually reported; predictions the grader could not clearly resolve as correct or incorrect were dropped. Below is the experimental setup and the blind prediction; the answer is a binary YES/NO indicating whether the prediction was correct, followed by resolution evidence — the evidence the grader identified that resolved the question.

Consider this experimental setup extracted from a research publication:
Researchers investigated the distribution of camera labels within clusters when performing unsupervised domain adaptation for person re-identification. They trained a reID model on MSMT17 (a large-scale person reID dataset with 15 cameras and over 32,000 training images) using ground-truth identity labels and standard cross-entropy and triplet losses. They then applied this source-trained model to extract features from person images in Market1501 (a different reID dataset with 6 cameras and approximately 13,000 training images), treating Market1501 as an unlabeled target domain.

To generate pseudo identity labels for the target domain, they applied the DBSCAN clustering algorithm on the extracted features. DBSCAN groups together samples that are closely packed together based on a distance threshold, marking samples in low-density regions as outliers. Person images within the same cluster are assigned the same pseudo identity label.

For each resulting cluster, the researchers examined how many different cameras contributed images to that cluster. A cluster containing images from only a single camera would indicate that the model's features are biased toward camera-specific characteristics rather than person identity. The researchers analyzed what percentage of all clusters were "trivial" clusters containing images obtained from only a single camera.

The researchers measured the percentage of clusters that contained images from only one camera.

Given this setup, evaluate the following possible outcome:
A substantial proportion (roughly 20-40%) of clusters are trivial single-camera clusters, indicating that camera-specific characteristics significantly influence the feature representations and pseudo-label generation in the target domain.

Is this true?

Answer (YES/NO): NO